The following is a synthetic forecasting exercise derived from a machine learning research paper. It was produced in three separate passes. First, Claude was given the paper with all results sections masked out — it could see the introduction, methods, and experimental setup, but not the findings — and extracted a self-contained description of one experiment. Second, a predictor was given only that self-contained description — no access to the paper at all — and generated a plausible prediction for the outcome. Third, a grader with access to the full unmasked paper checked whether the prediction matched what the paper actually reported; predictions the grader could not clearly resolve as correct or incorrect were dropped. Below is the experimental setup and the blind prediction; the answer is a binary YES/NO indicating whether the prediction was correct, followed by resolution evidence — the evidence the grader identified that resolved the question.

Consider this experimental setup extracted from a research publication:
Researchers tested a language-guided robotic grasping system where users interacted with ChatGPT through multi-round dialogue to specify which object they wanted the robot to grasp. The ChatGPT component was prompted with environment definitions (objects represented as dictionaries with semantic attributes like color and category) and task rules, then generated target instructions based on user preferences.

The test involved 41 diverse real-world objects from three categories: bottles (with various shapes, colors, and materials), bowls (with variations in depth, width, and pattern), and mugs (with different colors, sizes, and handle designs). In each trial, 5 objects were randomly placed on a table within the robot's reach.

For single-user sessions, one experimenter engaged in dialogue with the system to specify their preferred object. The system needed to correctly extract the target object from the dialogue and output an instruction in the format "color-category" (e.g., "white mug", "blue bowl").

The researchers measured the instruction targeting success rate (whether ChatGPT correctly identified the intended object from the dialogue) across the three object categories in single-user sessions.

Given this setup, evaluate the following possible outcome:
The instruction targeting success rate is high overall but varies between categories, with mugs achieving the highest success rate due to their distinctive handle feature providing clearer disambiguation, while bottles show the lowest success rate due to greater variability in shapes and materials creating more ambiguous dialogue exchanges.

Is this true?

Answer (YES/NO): NO